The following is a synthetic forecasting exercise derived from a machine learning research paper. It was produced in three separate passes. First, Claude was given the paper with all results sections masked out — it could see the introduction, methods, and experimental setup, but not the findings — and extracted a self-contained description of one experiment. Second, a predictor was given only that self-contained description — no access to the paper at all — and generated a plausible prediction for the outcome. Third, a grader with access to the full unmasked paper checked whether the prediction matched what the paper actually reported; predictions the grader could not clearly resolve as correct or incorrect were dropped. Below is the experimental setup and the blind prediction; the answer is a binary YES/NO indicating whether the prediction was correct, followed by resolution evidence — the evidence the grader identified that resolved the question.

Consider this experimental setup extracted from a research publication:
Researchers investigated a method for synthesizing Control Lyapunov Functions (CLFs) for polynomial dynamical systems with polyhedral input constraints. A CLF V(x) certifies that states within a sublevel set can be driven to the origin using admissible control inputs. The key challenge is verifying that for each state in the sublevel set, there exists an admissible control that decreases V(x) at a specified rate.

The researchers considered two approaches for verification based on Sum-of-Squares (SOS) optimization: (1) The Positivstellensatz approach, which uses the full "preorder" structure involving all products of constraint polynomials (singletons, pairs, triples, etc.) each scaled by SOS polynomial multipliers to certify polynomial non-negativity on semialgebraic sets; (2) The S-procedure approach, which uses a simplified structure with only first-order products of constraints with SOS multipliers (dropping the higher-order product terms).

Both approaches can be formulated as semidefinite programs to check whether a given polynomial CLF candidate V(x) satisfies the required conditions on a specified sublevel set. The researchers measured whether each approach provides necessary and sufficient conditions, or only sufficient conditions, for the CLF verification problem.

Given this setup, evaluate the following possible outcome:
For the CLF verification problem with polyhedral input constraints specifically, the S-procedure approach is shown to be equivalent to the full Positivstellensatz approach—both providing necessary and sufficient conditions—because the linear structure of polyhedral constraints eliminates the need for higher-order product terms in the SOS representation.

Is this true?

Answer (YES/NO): NO